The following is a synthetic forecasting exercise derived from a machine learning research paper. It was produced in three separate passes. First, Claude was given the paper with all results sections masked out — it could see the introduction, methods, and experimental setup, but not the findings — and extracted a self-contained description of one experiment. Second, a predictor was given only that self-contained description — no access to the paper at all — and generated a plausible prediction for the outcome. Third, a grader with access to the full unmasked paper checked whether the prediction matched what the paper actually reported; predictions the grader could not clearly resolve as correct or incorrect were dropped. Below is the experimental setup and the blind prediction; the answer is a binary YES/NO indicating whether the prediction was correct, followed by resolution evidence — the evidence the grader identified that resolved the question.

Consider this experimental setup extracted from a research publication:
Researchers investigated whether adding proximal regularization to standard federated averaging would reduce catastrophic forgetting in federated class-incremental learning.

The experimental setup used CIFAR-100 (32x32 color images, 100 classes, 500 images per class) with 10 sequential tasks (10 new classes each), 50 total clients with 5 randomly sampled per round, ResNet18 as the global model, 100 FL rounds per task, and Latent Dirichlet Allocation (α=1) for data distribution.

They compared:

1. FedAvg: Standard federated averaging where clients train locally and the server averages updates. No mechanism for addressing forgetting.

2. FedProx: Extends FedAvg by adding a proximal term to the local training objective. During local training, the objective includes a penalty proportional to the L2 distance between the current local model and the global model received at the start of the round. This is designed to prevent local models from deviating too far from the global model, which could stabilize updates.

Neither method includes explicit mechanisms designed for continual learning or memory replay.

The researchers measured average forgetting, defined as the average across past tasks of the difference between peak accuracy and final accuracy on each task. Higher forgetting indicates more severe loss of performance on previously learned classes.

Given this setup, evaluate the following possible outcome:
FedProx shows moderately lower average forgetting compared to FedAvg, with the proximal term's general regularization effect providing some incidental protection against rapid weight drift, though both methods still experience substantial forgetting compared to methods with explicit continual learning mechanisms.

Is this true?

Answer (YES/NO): NO